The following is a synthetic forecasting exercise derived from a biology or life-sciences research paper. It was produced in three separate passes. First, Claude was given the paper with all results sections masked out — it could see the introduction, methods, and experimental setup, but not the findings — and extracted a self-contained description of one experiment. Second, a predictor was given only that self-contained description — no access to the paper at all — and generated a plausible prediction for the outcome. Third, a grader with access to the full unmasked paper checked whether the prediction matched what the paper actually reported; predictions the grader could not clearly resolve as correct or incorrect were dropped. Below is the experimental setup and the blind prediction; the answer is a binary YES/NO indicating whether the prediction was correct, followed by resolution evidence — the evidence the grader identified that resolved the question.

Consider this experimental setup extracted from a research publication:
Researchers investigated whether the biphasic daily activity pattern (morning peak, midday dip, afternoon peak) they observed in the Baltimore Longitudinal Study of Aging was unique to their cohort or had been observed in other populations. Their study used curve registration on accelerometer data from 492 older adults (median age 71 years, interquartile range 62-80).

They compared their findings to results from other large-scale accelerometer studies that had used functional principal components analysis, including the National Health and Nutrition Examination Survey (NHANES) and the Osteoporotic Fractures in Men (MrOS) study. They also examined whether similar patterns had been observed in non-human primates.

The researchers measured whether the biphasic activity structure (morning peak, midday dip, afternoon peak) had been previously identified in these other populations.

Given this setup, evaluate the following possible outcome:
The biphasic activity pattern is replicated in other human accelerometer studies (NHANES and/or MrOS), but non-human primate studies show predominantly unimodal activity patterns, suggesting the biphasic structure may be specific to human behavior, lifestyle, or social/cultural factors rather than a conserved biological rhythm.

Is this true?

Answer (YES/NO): NO